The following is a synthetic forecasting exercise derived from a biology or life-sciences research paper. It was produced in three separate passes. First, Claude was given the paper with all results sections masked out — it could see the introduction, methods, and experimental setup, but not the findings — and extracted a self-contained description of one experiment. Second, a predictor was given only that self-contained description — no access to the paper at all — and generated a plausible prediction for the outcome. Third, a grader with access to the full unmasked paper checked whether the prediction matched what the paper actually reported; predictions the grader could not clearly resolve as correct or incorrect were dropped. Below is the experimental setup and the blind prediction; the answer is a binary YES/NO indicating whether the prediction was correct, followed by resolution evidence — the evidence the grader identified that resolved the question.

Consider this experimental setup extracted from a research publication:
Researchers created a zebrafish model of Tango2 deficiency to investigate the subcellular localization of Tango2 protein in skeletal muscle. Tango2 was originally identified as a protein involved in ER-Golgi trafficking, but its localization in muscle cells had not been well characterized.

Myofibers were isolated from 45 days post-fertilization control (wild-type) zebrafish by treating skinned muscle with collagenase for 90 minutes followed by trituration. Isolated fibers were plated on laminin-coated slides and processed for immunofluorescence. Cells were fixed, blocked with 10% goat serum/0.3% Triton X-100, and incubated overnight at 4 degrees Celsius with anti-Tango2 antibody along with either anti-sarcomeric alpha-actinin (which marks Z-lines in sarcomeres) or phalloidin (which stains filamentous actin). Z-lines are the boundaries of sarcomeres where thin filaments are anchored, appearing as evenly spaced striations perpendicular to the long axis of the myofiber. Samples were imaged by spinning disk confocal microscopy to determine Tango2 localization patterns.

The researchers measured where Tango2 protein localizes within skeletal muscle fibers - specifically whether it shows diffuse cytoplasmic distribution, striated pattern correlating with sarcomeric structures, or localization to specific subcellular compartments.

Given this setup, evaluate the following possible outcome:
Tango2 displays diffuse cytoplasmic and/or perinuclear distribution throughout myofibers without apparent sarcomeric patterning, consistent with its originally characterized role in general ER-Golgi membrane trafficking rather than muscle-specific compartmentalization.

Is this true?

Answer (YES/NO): NO